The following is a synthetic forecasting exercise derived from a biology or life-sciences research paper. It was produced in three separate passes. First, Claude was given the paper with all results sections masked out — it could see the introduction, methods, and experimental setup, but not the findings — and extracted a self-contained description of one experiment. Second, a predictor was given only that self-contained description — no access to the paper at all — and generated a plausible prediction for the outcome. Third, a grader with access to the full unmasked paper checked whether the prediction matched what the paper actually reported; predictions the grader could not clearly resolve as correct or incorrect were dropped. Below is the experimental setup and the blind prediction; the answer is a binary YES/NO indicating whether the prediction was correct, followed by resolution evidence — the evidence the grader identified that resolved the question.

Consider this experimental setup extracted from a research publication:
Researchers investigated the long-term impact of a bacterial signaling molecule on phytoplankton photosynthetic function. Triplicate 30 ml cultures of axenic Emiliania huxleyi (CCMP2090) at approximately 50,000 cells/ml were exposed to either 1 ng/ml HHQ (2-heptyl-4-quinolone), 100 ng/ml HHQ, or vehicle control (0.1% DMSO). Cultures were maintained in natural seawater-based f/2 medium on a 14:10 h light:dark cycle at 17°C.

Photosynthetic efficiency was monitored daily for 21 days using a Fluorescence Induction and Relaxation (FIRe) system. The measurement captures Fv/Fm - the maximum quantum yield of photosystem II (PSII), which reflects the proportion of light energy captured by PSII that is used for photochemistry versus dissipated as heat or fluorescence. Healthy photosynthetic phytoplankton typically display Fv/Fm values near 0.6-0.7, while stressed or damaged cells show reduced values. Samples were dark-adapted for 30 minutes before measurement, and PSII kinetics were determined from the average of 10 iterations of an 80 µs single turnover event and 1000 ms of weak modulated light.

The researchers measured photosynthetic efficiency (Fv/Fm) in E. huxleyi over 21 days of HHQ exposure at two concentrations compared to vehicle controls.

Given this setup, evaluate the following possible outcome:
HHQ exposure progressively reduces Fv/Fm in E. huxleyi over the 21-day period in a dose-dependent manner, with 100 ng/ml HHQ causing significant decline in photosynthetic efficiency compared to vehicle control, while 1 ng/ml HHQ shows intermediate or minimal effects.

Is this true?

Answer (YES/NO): NO